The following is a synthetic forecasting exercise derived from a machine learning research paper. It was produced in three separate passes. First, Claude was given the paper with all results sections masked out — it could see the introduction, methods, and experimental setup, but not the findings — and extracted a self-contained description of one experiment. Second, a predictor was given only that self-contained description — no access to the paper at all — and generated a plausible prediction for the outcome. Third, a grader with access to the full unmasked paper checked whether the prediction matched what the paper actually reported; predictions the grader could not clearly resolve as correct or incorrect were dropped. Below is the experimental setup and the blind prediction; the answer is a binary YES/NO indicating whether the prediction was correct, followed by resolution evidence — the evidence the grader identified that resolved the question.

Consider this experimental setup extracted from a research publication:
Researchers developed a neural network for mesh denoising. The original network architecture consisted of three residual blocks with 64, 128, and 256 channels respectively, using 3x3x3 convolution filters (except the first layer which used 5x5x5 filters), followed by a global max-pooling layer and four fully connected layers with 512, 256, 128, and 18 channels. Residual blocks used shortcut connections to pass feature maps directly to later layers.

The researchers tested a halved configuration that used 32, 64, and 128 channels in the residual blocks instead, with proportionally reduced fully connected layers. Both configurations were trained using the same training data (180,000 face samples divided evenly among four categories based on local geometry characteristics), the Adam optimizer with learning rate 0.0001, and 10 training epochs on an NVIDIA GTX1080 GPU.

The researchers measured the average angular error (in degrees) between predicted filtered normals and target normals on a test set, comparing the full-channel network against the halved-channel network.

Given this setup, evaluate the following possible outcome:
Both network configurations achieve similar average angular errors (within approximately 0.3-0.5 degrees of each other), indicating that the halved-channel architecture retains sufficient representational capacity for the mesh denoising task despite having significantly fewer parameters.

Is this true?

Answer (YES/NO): NO